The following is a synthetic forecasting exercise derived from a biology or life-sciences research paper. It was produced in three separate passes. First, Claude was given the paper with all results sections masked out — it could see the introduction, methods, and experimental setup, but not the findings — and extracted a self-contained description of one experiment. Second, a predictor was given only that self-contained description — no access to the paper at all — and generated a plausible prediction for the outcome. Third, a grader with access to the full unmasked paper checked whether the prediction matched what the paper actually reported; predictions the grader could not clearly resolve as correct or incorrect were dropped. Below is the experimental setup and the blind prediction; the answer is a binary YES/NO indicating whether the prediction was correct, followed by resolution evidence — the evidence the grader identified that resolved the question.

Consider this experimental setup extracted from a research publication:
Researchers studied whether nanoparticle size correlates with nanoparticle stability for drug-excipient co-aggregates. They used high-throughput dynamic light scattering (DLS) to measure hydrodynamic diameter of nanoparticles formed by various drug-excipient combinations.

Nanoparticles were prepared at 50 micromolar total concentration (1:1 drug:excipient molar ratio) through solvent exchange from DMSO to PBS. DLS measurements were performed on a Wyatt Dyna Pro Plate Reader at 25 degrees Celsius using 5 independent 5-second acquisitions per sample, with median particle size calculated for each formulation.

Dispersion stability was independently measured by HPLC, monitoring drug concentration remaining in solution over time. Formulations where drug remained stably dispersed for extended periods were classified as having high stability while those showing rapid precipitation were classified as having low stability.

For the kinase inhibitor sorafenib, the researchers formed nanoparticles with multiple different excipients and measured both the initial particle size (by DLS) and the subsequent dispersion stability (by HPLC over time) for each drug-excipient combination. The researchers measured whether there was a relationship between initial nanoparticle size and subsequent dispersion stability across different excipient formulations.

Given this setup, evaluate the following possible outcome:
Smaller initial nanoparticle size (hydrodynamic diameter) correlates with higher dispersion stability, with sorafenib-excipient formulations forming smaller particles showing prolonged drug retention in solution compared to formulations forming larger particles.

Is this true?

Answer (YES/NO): YES